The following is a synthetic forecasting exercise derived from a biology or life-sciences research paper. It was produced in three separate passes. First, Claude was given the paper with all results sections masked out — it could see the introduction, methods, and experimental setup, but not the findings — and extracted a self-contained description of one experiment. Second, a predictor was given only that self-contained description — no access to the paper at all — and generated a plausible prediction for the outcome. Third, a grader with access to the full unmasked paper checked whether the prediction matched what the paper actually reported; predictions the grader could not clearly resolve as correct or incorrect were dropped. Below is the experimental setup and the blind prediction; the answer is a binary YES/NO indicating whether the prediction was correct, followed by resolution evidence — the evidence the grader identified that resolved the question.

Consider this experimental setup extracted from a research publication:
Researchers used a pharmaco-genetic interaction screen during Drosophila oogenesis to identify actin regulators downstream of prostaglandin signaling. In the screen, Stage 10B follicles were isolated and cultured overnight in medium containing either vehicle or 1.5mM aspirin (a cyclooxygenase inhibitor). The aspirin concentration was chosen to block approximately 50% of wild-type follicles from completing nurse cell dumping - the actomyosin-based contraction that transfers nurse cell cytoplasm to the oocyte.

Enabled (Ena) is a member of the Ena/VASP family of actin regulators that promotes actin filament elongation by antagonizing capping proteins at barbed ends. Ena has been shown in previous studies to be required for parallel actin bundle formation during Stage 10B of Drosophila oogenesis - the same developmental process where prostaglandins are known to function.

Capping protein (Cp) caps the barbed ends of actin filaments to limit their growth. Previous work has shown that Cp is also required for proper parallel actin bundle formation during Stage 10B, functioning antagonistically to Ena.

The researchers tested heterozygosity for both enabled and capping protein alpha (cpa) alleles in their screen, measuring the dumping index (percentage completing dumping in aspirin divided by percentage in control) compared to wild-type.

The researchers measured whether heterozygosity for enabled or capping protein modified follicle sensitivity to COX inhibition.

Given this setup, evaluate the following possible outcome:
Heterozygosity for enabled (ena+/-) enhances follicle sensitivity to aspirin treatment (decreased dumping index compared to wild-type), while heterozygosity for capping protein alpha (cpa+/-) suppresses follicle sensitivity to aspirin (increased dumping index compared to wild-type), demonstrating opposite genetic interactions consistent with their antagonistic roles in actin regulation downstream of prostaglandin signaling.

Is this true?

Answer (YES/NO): NO